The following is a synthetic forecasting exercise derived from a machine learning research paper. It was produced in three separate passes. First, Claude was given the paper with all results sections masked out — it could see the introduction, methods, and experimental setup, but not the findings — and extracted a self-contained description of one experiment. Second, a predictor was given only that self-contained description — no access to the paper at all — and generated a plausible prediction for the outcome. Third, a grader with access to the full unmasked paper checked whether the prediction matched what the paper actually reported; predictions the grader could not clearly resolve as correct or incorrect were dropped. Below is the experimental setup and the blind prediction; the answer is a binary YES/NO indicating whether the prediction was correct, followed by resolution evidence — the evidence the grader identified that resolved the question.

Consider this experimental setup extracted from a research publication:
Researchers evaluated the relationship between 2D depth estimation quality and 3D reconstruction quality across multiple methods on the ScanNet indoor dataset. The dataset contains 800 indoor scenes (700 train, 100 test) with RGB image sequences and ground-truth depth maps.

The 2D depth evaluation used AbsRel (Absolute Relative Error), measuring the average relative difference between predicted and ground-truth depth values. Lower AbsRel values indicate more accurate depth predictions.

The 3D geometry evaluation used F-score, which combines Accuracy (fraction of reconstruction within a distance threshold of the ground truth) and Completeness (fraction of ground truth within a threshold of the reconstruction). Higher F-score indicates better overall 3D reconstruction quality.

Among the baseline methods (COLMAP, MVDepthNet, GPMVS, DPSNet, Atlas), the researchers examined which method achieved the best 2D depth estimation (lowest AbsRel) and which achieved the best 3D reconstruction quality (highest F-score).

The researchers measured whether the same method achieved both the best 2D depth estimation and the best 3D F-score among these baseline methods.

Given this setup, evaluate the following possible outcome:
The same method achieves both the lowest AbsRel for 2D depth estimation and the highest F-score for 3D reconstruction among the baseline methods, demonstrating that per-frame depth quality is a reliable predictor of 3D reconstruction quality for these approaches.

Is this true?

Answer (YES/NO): NO